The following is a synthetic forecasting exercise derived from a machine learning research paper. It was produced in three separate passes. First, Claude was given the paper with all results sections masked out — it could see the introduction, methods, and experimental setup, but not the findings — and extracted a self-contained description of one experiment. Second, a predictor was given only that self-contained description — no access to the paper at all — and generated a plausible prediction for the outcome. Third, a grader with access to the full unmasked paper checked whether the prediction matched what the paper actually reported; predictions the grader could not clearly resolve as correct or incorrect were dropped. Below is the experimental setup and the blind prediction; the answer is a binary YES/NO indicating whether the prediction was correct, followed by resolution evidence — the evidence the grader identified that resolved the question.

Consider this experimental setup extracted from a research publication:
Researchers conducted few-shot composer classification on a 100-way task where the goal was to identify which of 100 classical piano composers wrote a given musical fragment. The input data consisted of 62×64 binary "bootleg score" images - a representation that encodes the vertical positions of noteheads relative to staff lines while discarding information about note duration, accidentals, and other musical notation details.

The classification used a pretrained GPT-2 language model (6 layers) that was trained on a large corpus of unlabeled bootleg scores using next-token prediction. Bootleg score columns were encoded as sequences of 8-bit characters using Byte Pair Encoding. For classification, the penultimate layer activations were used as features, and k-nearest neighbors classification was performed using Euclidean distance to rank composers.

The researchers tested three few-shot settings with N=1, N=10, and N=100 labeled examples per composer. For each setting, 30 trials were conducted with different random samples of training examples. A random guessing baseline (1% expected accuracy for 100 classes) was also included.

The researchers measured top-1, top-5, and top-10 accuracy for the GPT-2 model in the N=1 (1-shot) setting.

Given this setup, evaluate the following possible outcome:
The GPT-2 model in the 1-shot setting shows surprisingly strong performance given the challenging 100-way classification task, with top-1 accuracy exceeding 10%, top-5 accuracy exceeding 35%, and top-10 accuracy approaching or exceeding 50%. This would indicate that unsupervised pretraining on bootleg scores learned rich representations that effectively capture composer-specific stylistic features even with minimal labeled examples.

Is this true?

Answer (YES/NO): NO